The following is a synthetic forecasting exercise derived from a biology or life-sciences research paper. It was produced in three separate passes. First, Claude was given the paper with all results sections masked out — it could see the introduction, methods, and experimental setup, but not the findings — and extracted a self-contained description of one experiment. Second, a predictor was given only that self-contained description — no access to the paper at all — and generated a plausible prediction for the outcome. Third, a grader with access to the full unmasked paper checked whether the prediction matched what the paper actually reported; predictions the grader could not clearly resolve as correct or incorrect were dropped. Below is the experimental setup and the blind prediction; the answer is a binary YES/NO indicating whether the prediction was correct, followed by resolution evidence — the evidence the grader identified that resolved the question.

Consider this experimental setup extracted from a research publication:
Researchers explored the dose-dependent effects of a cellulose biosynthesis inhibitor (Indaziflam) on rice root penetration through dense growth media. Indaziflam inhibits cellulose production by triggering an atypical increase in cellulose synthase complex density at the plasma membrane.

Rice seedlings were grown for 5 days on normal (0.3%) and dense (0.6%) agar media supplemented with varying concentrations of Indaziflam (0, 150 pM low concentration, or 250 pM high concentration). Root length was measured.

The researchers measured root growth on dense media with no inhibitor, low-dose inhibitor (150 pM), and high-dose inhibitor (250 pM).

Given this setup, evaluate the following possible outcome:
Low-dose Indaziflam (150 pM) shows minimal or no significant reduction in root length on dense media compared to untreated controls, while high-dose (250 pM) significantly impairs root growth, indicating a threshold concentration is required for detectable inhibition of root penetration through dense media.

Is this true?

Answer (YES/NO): NO